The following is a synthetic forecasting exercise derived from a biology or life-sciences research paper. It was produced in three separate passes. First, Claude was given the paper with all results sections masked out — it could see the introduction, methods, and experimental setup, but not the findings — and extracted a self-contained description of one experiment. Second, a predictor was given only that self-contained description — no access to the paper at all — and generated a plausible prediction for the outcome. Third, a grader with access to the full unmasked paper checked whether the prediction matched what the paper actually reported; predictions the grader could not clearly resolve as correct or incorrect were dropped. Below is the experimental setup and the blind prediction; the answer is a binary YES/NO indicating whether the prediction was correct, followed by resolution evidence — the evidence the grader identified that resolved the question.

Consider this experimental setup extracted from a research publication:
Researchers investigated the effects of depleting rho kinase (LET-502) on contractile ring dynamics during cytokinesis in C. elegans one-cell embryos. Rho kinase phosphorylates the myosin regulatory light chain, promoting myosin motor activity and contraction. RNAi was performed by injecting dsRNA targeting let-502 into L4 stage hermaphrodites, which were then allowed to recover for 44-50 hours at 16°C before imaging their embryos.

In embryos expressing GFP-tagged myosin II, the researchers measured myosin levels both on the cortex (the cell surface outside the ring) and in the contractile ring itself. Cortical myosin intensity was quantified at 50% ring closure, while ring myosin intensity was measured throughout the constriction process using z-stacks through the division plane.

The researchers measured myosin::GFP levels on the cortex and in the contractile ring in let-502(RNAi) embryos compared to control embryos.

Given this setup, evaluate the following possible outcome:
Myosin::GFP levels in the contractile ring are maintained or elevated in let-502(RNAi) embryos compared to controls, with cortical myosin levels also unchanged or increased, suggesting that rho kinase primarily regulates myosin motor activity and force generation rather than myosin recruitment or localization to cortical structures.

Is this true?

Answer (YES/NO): NO